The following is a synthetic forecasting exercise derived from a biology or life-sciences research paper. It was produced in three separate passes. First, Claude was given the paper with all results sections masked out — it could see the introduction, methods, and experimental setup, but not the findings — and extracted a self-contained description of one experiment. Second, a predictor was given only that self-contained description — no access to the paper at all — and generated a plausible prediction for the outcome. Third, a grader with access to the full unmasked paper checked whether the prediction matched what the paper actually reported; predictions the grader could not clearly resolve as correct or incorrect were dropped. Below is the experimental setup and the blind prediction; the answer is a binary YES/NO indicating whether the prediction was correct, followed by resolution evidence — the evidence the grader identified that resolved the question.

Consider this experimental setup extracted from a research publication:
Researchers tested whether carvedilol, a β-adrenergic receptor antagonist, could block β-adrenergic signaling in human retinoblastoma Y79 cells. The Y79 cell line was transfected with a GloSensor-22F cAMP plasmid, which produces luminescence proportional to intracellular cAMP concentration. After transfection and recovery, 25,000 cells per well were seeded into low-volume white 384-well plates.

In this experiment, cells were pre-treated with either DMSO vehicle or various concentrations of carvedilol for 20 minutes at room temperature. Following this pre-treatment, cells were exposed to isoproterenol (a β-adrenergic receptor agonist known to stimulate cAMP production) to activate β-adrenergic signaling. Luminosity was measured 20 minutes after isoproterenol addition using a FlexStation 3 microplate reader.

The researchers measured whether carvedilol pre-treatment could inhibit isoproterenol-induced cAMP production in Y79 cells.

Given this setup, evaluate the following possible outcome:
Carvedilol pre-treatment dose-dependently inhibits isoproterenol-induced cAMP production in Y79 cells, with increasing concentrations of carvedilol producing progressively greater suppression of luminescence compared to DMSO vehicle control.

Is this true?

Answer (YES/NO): YES